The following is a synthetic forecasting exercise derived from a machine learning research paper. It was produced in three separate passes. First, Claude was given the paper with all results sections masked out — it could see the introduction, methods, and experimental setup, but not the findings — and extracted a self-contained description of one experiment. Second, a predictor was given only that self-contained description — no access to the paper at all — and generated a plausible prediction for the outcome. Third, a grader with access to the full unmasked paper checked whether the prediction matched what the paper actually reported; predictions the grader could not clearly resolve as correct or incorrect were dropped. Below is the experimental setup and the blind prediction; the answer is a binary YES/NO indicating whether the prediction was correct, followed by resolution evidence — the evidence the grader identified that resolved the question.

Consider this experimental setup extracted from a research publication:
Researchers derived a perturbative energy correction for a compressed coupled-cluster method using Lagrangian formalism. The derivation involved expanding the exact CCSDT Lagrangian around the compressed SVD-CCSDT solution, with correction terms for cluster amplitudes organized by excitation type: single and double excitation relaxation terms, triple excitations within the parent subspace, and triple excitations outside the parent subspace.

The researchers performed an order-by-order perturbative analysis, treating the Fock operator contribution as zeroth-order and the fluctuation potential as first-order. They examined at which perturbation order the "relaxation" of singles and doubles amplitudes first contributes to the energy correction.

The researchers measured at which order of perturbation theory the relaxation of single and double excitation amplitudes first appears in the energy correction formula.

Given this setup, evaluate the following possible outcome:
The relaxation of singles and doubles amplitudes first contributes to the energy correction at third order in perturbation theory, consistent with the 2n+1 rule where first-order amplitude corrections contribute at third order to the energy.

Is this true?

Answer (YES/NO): NO